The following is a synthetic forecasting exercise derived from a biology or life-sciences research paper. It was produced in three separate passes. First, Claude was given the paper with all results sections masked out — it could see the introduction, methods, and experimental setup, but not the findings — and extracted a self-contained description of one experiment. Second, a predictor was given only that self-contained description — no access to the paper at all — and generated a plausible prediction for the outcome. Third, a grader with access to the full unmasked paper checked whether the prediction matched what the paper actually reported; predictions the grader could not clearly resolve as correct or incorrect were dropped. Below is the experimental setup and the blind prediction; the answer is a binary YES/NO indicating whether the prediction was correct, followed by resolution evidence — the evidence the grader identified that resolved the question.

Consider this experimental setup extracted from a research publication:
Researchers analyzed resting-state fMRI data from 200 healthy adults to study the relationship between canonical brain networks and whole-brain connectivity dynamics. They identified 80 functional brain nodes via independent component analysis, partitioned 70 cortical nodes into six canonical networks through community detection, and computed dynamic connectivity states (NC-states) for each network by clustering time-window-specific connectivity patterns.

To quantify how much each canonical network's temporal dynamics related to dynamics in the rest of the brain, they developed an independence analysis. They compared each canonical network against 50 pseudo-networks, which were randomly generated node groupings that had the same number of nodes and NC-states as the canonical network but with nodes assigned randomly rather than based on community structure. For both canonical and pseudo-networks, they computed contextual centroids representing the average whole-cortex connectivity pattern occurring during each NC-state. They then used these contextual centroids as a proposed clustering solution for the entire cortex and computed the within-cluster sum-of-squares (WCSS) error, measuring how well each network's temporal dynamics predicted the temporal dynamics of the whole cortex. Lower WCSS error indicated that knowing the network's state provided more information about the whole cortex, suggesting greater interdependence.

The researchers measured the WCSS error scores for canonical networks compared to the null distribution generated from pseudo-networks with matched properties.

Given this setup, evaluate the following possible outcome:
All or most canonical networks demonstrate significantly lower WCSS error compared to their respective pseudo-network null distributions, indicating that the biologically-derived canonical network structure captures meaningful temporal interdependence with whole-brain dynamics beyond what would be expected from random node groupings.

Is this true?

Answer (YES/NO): NO